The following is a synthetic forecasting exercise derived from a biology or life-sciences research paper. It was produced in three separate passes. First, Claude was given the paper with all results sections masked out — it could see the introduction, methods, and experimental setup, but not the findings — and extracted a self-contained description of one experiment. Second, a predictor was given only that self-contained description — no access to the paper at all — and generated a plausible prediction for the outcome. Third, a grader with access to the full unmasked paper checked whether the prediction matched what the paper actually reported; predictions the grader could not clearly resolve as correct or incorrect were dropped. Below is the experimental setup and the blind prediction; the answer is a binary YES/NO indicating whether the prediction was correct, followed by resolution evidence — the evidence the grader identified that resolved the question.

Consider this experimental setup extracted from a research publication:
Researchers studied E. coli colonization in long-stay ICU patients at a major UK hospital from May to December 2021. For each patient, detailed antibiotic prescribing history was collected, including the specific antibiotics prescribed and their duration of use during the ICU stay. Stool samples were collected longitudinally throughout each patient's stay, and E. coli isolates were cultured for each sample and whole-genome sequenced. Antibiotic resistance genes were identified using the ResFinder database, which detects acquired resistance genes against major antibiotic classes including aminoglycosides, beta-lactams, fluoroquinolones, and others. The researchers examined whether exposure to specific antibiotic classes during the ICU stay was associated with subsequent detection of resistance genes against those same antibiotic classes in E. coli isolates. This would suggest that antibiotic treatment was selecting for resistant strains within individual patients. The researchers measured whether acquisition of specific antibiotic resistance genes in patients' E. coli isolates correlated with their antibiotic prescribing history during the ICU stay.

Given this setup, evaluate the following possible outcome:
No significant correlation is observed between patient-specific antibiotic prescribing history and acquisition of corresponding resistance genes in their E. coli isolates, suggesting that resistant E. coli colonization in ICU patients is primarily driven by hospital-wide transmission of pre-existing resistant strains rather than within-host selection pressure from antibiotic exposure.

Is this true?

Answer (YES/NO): NO